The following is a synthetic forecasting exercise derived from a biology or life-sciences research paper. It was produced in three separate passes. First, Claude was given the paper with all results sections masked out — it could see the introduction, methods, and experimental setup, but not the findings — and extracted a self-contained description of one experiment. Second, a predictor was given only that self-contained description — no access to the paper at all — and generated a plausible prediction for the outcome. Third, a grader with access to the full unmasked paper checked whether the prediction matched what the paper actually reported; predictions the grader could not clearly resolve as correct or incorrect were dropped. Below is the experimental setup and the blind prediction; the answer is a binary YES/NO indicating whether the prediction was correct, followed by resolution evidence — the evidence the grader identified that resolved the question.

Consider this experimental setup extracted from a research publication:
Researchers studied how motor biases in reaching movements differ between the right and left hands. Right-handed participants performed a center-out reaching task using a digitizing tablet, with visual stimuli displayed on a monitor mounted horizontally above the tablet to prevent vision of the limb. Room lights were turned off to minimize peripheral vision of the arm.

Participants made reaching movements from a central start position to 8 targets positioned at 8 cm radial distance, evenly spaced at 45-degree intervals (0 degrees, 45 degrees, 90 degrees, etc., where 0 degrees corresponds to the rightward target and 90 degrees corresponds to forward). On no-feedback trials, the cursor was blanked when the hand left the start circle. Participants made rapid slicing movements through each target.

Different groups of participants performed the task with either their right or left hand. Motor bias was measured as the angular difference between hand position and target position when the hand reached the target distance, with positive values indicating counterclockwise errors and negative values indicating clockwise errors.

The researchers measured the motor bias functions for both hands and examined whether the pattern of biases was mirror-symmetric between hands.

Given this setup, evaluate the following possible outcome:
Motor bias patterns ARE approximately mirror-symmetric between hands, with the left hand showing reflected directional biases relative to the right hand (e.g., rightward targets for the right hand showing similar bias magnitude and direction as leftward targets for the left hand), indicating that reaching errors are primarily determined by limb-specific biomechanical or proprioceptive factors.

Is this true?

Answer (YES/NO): NO